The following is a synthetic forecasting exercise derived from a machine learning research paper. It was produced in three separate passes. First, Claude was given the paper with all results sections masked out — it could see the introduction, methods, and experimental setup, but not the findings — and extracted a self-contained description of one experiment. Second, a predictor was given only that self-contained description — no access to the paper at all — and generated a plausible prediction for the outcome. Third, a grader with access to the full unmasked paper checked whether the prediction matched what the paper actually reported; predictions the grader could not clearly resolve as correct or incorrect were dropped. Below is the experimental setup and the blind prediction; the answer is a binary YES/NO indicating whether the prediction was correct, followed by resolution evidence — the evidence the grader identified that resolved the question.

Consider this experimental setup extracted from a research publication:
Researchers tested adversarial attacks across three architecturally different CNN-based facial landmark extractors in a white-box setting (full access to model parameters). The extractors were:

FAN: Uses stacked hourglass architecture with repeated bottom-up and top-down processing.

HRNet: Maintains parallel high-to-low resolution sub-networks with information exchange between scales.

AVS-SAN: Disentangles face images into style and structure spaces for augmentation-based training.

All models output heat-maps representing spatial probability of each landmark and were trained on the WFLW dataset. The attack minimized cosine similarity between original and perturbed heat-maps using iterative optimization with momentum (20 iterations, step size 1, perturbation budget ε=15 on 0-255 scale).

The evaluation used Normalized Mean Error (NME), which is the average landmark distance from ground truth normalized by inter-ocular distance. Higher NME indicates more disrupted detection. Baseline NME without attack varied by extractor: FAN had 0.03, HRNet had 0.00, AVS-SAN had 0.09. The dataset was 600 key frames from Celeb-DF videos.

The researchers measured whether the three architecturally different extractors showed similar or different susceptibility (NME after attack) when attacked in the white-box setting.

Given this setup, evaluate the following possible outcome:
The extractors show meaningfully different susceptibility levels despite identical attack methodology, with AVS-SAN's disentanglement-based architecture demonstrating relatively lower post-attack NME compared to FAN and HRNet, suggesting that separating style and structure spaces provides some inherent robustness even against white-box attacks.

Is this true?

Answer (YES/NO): NO